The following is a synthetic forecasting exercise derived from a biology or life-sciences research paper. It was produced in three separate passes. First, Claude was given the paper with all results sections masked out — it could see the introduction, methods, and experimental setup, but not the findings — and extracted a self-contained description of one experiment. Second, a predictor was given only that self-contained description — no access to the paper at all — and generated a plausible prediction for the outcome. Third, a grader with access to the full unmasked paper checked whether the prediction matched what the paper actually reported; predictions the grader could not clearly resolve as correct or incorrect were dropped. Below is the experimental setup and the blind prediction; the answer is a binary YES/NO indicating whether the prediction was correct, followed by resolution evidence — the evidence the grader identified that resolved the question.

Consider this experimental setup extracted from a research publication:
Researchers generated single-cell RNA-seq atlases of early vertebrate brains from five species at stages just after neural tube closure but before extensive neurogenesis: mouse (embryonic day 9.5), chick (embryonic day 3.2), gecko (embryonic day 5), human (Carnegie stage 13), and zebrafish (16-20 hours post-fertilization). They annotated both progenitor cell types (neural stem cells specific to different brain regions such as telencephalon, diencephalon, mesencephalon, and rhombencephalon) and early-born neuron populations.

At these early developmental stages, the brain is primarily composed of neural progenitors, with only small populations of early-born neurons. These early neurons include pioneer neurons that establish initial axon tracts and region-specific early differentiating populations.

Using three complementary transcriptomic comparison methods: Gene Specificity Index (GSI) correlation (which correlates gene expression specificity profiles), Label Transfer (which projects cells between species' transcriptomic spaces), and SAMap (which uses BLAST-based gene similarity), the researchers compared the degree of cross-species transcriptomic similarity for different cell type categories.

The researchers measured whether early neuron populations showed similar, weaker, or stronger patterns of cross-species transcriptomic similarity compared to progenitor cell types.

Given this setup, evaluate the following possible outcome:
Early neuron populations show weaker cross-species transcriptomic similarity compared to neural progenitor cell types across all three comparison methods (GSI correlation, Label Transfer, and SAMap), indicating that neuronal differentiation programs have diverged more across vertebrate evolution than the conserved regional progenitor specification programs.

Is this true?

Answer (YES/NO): NO